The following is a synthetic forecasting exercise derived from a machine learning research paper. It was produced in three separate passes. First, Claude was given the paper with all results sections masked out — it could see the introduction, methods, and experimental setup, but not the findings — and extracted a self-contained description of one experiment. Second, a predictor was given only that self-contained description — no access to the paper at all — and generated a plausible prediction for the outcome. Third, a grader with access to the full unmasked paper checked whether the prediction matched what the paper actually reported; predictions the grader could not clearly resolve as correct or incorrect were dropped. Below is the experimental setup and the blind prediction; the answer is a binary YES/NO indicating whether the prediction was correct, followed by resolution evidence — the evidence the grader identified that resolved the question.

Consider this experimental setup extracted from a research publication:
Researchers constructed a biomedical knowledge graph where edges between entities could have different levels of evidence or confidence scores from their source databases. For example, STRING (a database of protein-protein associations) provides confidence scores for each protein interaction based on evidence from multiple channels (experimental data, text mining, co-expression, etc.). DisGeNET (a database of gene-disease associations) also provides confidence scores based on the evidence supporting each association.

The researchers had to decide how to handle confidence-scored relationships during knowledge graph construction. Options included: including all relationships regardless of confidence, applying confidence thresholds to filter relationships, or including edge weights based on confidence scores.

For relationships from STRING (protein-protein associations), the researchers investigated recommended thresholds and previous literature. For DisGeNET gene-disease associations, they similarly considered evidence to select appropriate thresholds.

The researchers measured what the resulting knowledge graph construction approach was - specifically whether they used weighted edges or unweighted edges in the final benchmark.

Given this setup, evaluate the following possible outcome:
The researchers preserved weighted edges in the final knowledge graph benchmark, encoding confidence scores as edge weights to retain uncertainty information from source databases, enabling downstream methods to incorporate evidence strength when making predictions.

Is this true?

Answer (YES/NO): NO